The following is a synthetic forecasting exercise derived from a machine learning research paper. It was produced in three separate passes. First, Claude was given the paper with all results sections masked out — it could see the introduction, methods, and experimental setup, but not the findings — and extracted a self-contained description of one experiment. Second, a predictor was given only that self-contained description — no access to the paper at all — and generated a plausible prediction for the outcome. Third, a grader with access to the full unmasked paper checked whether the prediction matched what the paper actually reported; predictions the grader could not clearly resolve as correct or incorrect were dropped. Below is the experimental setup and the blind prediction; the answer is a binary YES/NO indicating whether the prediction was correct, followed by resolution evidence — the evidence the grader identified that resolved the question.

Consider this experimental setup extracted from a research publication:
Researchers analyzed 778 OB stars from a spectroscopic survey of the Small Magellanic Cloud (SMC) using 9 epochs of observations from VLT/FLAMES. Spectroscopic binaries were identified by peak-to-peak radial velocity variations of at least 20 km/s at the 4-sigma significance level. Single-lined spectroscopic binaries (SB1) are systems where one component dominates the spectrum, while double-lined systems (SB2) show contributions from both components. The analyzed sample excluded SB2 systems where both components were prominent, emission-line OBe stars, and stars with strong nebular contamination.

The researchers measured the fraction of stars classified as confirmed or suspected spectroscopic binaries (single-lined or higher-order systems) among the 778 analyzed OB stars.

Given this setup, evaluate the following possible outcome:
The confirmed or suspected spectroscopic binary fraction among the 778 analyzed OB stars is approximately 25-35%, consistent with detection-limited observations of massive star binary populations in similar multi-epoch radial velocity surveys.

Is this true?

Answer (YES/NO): NO